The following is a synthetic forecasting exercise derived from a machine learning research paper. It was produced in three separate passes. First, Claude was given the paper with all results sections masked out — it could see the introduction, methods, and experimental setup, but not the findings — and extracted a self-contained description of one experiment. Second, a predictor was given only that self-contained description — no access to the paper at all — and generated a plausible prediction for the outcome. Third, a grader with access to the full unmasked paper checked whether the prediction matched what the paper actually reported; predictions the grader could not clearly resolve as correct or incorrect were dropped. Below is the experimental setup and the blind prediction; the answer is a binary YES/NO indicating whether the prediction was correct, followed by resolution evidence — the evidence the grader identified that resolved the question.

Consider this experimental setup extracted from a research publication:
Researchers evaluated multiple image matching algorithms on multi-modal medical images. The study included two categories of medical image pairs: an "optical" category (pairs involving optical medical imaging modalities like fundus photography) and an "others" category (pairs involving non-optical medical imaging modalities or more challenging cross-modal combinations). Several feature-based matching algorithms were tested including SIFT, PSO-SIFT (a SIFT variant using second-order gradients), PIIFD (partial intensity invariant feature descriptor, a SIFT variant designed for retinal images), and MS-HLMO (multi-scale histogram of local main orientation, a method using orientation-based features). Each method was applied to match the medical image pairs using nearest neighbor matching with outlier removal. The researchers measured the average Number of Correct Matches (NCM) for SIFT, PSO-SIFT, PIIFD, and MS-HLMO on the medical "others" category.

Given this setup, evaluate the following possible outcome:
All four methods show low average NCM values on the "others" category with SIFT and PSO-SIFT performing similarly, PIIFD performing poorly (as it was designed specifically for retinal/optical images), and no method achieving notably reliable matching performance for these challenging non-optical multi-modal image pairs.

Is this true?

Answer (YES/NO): YES